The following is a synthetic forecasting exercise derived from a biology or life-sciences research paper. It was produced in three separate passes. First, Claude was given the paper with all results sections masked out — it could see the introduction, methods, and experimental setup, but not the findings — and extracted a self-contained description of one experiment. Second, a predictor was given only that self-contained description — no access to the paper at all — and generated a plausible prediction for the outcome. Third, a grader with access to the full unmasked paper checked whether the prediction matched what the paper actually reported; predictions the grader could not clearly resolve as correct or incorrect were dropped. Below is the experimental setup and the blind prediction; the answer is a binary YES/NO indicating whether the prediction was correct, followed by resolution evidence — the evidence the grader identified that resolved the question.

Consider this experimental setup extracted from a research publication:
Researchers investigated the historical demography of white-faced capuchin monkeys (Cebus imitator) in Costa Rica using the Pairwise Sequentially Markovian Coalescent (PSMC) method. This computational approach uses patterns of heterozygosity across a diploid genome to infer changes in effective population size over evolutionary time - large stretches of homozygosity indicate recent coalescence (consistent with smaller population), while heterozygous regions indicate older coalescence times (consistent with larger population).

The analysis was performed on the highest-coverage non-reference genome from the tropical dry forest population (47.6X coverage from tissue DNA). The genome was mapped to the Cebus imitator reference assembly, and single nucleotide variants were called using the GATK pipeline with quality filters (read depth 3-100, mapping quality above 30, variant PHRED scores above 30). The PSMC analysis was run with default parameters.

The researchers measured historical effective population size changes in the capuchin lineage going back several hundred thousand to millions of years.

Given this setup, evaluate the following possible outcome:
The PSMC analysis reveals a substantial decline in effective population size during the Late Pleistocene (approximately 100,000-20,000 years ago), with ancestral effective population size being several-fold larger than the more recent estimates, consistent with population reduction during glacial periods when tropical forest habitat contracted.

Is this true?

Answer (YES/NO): YES